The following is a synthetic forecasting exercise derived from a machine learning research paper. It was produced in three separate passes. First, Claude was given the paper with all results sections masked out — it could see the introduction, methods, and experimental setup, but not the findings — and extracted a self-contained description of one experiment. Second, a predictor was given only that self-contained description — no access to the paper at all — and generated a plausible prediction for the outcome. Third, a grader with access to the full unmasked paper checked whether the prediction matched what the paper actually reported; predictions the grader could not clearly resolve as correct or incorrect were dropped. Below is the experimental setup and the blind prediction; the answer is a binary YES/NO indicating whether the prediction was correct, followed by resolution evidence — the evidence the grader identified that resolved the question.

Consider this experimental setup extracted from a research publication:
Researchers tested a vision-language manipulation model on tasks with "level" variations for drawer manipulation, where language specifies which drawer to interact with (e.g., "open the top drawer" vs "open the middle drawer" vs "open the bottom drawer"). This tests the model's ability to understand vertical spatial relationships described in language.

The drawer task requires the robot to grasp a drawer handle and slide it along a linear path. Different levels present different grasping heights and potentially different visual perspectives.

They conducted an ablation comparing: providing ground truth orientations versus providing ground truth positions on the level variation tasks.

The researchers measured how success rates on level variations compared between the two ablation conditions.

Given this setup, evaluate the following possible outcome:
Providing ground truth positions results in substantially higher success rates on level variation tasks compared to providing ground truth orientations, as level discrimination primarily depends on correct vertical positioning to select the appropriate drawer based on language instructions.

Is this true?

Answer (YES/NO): YES